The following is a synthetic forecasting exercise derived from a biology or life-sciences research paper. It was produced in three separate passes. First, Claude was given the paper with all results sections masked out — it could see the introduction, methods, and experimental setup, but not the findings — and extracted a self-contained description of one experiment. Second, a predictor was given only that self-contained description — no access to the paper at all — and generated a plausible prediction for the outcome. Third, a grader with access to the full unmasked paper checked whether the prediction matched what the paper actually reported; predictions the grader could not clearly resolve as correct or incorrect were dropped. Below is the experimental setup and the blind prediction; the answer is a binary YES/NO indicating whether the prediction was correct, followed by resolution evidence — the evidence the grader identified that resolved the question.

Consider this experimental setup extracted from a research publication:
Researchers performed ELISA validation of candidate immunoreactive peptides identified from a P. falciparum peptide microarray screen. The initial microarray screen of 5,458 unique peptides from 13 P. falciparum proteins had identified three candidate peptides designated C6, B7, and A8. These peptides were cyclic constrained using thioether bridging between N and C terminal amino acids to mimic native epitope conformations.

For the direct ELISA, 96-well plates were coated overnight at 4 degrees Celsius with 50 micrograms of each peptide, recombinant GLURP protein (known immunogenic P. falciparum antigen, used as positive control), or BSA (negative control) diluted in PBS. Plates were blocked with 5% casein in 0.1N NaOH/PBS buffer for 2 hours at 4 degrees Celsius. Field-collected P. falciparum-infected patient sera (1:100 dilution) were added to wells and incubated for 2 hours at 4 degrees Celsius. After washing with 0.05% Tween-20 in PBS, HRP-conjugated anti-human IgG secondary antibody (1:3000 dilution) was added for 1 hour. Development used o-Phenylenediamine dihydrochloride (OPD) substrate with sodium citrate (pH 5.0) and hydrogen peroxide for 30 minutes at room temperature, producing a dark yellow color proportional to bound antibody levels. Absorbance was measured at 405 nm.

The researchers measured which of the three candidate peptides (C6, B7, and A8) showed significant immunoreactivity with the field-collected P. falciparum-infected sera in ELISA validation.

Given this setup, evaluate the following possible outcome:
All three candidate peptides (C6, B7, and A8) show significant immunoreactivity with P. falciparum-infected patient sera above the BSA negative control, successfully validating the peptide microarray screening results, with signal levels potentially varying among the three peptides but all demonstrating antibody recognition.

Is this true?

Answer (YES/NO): NO